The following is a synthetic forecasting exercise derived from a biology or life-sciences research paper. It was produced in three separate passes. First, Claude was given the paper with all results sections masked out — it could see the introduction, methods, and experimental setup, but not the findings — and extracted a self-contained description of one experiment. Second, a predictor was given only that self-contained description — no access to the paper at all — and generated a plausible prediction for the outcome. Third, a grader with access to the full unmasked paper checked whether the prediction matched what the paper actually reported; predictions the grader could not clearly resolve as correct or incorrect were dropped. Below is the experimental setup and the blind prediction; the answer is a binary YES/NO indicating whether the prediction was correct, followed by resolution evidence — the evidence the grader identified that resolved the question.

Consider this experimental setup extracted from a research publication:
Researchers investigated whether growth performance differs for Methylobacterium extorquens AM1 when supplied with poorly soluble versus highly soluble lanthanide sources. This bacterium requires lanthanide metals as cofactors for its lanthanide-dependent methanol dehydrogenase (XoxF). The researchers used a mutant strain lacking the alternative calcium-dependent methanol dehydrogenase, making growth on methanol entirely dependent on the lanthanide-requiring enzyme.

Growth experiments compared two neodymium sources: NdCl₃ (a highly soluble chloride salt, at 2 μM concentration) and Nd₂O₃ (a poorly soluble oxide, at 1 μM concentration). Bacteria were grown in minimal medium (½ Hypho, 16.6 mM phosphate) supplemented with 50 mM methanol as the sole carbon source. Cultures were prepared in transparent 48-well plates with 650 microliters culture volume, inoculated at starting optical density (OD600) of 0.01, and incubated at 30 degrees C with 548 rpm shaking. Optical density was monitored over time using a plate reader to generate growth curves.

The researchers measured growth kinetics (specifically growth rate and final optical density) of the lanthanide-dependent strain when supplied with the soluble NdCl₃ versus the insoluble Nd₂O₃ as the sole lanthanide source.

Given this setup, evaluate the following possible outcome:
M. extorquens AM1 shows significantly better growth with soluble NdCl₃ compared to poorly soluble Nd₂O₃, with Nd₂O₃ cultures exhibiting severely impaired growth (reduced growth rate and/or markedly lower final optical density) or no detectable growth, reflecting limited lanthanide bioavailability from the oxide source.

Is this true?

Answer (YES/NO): YES